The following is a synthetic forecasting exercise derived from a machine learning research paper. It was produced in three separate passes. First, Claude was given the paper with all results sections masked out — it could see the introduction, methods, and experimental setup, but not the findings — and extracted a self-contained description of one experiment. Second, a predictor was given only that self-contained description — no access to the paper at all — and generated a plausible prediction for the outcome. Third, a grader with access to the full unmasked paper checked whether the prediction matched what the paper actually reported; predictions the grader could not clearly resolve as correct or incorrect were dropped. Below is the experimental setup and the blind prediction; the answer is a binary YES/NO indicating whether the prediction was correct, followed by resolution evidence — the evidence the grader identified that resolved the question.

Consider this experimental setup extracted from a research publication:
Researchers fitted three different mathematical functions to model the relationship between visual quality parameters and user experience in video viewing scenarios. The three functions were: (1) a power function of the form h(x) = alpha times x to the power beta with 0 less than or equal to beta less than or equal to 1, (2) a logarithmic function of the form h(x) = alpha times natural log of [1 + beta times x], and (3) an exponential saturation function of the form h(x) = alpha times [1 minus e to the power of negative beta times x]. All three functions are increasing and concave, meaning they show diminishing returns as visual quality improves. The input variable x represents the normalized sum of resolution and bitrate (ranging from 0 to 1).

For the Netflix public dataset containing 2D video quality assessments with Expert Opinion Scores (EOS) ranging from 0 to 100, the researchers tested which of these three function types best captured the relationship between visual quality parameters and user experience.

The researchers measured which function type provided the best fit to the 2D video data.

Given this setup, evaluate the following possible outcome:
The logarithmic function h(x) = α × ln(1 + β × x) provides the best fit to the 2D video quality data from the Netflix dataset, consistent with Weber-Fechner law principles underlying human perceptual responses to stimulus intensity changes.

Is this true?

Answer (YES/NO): NO